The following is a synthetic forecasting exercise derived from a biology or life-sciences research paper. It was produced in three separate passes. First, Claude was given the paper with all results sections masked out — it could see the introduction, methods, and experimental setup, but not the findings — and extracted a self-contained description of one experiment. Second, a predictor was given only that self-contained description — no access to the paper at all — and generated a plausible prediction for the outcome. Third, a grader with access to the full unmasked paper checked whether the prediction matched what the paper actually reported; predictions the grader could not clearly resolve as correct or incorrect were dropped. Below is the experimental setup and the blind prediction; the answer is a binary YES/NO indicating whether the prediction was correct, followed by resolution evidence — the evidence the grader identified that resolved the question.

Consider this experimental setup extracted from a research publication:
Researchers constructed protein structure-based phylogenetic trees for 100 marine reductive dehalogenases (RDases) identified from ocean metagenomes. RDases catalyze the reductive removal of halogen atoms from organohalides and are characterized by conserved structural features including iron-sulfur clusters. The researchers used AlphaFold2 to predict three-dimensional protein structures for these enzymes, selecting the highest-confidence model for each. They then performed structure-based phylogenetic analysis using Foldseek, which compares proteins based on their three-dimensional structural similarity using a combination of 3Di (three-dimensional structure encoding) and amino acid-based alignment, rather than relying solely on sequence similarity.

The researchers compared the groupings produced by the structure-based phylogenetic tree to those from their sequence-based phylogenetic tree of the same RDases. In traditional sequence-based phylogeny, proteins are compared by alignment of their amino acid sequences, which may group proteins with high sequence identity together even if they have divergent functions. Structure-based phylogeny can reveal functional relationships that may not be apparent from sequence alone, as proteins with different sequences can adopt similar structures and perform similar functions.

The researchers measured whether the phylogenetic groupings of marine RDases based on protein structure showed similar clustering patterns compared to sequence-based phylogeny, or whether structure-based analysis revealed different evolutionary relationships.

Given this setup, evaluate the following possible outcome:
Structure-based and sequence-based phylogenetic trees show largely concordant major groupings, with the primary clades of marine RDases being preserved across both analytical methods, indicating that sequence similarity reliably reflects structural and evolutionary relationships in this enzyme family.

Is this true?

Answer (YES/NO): YES